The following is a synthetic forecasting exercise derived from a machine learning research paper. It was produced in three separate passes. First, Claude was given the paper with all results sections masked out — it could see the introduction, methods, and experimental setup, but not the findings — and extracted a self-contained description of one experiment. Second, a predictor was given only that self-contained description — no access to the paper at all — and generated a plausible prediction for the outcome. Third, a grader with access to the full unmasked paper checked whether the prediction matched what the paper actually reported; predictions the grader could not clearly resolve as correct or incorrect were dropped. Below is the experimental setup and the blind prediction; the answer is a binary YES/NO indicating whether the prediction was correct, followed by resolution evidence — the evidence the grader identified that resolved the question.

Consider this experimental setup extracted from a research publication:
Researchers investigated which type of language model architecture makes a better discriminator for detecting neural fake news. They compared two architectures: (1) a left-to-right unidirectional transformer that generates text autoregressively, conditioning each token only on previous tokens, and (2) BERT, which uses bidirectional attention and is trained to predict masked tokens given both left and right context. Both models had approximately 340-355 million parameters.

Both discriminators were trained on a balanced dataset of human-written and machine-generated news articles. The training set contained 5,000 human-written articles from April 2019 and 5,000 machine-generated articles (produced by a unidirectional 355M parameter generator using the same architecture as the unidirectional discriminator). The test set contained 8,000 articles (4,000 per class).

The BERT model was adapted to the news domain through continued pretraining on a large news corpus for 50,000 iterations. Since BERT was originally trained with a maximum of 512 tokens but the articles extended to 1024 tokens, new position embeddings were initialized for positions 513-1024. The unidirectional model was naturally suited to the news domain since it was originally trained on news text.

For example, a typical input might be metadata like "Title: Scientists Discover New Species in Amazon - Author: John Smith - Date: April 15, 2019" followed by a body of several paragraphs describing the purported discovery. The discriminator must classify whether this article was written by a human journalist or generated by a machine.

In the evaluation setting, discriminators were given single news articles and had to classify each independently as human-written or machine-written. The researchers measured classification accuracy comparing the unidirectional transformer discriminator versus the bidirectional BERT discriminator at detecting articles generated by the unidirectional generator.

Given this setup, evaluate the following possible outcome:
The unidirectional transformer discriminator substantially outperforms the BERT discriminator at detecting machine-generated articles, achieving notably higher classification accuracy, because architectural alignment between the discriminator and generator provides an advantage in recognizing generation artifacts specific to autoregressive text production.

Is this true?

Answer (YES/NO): YES